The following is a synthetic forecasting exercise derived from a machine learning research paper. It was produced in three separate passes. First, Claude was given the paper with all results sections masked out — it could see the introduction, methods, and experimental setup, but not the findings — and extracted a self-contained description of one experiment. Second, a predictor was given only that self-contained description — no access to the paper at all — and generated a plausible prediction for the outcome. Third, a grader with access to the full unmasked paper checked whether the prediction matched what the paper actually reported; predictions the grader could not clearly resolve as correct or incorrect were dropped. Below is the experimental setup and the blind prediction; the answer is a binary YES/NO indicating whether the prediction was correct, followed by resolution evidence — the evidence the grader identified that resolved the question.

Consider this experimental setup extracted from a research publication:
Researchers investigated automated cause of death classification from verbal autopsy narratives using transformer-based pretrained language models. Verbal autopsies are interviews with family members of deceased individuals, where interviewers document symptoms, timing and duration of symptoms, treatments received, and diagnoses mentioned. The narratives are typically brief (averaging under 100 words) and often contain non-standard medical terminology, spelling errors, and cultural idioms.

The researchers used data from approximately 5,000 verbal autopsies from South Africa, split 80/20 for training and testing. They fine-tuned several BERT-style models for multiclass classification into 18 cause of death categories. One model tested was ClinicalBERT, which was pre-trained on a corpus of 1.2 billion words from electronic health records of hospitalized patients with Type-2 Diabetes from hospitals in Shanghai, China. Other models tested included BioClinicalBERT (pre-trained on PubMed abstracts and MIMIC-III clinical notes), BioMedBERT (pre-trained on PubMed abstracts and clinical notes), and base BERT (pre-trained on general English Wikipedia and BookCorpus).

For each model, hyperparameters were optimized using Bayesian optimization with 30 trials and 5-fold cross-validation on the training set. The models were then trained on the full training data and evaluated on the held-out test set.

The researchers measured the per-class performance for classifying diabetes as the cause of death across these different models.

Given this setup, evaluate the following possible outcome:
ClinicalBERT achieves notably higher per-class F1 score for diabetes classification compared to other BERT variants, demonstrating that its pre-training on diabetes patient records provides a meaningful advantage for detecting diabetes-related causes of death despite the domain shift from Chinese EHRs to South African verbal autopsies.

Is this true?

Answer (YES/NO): YES